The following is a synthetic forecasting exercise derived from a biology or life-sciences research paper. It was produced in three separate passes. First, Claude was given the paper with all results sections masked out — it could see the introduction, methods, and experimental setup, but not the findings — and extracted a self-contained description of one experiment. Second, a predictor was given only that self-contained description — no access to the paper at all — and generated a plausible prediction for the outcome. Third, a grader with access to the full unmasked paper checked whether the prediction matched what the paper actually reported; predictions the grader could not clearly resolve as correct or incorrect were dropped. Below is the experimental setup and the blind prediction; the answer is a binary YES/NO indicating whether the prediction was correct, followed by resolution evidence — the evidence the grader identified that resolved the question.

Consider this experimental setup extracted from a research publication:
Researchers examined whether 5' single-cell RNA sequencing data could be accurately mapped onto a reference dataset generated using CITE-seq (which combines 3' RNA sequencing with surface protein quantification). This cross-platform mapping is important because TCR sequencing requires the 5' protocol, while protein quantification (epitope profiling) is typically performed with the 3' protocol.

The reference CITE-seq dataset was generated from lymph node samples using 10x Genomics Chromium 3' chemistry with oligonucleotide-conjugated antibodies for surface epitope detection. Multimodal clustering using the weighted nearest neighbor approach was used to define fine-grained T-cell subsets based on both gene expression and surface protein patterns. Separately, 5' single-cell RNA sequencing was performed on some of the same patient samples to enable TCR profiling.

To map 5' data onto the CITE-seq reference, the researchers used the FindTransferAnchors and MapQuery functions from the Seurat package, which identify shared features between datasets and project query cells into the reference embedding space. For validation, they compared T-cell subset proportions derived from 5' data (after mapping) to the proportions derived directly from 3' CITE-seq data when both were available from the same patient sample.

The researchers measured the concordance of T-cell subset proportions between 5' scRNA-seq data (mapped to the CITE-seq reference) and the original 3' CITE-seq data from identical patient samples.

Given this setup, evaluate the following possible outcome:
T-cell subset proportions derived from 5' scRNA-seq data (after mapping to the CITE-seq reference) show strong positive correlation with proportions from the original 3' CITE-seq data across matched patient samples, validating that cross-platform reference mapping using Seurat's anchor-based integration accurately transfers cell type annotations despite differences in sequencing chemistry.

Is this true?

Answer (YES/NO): YES